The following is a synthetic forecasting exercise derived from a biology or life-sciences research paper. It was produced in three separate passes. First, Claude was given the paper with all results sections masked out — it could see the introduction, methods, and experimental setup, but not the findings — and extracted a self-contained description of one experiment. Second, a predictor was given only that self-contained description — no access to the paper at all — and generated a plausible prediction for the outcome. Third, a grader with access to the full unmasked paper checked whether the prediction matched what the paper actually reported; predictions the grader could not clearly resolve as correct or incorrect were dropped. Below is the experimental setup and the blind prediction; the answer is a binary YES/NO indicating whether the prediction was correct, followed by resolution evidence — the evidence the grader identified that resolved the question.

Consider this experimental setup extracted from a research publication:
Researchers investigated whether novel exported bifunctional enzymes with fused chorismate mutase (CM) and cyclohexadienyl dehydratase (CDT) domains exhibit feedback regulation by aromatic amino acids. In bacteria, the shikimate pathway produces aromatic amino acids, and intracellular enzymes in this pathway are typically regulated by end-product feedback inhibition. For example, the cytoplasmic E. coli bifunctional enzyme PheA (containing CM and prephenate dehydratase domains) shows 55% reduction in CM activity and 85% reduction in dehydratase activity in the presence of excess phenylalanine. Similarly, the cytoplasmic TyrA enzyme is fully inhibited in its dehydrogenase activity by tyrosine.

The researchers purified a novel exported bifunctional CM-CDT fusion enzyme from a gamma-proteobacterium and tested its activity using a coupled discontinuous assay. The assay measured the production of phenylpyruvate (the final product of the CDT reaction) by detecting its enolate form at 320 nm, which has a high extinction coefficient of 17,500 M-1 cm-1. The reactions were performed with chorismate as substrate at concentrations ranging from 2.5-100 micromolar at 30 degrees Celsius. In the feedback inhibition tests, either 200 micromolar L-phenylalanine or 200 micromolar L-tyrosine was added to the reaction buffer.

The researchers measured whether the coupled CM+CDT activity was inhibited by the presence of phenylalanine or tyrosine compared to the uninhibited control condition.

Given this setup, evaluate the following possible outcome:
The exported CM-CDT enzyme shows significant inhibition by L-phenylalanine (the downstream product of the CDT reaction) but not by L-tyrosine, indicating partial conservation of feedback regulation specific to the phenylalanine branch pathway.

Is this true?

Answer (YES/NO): NO